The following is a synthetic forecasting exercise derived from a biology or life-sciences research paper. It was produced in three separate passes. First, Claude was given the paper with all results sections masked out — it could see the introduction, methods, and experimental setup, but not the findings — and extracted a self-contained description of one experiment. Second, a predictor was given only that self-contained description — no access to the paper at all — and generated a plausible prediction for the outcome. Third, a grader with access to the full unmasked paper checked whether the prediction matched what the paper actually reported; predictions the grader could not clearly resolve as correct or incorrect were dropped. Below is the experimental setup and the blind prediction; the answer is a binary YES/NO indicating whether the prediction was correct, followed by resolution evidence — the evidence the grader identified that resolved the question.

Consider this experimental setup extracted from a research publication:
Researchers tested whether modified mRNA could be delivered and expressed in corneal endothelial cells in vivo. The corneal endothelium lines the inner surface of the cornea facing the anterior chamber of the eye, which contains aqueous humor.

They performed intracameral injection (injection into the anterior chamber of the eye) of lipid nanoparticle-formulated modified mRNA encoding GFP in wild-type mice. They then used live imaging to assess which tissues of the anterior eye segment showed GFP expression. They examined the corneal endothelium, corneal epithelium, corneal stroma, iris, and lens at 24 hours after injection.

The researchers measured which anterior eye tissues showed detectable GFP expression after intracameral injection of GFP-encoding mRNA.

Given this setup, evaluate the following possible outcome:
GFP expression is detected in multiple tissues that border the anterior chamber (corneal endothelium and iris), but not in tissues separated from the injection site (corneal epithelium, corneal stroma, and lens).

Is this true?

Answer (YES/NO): YES